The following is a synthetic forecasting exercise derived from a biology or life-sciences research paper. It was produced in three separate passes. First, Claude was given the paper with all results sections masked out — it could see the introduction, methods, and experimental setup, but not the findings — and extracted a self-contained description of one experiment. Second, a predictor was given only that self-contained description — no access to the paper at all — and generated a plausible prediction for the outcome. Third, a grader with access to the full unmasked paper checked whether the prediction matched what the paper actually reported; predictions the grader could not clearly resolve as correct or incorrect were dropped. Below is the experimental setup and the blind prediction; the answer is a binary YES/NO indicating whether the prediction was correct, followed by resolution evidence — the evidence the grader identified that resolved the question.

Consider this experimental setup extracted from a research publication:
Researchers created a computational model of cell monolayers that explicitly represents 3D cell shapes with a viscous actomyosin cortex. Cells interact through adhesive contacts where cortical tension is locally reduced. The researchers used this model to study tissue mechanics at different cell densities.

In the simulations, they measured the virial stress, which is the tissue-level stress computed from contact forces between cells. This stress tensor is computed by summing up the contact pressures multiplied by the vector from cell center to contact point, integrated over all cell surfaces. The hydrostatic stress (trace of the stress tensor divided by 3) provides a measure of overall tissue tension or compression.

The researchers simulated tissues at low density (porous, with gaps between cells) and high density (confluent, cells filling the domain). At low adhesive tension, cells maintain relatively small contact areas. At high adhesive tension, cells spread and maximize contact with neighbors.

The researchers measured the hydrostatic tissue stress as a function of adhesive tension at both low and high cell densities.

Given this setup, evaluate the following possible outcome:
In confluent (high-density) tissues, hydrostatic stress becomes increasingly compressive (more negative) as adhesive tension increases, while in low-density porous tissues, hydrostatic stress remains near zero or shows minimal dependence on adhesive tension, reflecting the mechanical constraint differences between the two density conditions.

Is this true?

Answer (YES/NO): NO